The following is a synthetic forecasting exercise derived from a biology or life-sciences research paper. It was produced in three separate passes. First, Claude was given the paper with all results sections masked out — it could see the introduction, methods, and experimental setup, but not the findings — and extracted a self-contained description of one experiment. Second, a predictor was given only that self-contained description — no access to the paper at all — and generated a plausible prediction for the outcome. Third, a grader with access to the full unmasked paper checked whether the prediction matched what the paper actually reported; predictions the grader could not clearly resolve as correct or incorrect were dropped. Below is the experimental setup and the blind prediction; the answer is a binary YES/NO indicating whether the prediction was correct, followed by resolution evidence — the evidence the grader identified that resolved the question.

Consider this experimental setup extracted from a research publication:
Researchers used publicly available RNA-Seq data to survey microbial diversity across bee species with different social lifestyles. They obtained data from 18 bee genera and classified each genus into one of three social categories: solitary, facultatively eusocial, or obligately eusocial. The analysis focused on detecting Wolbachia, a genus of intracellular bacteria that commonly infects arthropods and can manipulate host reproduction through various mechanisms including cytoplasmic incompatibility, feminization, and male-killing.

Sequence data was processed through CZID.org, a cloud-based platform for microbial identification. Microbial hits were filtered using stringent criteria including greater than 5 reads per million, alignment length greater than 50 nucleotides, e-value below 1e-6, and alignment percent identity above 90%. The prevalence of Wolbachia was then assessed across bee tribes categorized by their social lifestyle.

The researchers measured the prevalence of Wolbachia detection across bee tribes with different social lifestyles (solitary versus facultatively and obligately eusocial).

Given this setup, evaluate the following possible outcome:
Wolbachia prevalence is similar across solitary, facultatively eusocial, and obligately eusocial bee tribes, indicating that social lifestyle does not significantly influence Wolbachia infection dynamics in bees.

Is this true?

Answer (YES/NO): NO